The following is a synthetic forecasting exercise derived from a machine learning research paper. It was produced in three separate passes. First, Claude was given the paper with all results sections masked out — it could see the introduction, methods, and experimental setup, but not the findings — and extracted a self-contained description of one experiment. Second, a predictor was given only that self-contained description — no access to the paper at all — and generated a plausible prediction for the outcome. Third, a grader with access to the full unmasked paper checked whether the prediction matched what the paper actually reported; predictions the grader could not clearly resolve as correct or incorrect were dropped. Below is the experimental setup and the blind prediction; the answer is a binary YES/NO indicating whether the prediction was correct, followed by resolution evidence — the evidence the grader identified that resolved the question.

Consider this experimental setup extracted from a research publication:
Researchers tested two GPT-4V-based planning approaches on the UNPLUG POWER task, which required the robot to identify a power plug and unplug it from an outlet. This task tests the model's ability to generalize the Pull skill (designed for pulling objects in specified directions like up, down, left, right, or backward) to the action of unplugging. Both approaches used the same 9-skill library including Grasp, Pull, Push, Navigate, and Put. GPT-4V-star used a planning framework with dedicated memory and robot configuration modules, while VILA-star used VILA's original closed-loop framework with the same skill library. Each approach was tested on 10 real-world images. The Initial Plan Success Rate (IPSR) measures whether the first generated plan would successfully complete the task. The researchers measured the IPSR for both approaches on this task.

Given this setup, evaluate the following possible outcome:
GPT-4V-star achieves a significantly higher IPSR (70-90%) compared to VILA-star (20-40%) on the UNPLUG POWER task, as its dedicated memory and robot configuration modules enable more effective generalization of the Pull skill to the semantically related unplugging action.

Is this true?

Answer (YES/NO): NO